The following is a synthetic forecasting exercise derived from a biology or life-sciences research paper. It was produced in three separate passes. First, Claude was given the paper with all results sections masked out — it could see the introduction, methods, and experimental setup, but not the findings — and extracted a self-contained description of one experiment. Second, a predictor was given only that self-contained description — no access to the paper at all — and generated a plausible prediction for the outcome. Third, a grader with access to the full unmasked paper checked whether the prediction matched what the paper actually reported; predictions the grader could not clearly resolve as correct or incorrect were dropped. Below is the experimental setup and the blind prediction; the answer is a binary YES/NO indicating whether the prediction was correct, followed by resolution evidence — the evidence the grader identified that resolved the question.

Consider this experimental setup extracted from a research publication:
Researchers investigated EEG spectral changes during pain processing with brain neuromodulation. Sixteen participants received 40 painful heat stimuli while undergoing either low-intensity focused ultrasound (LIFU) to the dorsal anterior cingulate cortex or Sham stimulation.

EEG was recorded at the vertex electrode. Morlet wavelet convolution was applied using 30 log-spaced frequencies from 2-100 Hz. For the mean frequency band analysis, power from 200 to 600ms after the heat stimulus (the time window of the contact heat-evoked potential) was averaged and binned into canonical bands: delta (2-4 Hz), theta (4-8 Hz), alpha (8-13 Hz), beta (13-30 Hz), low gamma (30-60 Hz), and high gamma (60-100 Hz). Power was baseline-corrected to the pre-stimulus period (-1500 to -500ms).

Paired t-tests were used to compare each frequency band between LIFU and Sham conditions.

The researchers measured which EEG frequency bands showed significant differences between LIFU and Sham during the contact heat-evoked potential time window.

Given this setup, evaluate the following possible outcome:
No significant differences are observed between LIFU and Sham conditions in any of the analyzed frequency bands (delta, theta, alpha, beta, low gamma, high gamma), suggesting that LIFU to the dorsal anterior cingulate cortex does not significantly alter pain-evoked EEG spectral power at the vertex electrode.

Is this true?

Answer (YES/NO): NO